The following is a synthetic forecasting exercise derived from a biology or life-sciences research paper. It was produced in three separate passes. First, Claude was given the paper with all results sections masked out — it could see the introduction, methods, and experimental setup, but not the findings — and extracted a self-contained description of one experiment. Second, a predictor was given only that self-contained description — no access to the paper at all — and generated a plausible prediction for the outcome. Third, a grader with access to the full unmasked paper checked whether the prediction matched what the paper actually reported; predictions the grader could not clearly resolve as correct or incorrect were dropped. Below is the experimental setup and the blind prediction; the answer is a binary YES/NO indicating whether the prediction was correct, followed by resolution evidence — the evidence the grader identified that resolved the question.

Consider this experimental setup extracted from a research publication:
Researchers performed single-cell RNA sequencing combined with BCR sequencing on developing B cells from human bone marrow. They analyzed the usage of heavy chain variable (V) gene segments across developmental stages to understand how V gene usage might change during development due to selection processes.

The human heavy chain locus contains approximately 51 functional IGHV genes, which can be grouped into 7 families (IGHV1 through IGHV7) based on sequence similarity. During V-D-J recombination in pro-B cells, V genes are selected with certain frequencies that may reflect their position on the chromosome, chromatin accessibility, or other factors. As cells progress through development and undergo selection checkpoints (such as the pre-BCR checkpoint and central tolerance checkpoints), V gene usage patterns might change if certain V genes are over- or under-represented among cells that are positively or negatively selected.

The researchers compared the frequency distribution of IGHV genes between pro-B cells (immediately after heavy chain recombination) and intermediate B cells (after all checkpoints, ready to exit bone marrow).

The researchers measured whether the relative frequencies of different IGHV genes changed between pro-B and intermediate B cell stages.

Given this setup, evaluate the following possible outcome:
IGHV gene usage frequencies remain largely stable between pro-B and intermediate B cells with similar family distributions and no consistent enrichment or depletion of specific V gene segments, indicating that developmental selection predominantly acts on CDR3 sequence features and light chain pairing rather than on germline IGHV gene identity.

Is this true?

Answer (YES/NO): YES